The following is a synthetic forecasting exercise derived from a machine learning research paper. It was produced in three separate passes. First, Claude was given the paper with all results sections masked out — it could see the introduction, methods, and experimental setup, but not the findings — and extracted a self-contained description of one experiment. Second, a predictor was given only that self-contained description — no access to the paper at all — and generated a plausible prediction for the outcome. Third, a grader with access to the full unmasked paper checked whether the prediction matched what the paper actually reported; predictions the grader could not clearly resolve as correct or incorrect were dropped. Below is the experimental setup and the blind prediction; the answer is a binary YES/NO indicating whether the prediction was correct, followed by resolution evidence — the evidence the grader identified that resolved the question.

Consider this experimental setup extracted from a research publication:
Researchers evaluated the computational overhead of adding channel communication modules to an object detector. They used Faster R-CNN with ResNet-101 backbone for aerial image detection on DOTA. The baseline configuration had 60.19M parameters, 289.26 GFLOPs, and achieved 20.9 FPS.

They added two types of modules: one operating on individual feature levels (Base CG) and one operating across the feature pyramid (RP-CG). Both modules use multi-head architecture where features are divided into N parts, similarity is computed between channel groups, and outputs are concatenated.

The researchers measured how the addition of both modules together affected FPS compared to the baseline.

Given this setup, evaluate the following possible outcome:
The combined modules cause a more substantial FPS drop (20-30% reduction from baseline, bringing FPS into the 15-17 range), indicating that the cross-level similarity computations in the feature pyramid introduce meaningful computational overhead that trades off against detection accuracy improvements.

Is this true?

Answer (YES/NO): NO